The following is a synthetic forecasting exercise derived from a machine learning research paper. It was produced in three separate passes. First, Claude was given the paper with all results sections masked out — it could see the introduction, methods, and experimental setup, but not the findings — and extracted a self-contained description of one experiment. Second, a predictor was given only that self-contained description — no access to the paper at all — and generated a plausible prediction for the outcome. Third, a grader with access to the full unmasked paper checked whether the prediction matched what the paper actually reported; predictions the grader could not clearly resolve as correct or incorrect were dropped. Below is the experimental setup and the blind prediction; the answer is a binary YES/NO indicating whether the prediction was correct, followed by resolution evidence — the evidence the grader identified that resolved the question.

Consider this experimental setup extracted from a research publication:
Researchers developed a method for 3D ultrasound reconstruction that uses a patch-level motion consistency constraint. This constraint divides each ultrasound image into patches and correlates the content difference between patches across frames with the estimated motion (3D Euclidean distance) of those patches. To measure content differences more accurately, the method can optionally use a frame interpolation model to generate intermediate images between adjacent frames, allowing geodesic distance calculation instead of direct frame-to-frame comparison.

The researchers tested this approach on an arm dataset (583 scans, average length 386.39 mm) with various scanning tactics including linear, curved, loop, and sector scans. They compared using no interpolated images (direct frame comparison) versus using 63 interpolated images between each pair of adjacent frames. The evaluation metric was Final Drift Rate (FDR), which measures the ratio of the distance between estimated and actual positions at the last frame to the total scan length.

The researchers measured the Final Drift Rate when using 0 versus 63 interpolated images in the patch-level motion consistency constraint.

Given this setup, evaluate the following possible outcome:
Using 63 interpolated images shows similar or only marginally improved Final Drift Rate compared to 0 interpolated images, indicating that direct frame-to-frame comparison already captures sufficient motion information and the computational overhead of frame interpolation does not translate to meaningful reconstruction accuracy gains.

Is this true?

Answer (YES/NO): YES